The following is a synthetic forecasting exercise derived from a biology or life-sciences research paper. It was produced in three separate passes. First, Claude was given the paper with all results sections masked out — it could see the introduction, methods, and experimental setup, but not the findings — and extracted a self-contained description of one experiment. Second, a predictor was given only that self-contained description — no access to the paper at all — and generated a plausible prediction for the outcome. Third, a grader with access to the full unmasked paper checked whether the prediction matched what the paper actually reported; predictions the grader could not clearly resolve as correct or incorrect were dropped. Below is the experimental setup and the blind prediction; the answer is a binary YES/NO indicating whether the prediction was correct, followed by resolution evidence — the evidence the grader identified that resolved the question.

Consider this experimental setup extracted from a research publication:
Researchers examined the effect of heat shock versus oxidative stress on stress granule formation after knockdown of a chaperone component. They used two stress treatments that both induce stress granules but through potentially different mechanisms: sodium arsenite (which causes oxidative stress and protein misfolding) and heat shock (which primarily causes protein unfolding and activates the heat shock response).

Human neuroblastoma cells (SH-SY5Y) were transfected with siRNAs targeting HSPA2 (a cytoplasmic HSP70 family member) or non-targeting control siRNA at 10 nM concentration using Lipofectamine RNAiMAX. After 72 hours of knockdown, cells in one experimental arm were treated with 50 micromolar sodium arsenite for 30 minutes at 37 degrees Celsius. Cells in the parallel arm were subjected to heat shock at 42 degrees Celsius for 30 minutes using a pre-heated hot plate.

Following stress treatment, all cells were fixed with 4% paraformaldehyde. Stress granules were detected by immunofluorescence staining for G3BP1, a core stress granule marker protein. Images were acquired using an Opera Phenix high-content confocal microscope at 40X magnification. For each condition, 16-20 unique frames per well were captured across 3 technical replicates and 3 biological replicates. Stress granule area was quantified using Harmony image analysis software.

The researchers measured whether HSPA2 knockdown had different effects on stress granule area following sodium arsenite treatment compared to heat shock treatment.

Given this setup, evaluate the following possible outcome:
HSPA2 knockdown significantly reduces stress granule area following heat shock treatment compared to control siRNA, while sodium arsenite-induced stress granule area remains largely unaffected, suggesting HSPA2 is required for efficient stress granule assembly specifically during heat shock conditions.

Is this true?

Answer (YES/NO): NO